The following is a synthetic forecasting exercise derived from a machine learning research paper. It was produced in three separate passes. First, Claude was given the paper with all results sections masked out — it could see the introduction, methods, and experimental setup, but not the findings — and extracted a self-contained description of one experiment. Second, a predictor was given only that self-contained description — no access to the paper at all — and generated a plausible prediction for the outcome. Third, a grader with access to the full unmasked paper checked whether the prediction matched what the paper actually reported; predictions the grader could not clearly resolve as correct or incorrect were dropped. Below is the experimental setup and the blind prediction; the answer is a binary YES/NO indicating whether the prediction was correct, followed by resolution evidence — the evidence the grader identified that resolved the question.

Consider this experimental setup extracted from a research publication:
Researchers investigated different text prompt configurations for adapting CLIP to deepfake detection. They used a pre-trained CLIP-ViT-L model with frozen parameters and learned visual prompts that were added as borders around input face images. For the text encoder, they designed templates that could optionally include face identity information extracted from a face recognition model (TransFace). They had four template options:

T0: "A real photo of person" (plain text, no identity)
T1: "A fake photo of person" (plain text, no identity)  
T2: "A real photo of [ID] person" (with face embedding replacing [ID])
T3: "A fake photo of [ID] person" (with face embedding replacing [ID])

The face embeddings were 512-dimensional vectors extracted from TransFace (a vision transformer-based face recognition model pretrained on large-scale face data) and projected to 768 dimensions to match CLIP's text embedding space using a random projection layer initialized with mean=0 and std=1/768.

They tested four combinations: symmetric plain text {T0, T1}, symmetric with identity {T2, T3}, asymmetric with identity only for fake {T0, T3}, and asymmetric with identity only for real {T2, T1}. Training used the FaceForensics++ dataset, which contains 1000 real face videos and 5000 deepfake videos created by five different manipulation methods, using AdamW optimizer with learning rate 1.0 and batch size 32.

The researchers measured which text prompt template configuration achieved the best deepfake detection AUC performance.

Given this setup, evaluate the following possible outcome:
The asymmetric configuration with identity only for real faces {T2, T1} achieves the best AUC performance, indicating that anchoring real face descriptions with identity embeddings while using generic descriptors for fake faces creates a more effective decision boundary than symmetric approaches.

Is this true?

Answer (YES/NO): NO